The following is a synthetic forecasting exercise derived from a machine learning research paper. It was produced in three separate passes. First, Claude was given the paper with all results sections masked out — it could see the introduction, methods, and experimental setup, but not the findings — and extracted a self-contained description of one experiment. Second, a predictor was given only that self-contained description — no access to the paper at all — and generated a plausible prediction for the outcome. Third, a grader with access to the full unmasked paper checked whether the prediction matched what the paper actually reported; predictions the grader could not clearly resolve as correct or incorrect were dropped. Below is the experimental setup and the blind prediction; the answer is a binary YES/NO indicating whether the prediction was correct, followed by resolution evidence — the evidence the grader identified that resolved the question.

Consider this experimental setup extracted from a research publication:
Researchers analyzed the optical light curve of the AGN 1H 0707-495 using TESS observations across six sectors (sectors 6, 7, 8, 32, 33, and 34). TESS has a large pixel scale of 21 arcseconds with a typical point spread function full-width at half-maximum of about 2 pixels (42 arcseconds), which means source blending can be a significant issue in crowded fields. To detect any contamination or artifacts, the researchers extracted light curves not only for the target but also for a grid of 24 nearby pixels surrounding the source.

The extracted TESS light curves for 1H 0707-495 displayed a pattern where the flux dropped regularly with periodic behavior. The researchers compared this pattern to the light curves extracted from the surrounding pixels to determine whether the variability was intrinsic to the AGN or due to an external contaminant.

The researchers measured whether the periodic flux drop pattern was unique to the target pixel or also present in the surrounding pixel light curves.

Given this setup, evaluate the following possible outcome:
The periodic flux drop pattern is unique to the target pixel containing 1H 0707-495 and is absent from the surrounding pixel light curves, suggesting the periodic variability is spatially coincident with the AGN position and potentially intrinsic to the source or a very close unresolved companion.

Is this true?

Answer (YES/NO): NO